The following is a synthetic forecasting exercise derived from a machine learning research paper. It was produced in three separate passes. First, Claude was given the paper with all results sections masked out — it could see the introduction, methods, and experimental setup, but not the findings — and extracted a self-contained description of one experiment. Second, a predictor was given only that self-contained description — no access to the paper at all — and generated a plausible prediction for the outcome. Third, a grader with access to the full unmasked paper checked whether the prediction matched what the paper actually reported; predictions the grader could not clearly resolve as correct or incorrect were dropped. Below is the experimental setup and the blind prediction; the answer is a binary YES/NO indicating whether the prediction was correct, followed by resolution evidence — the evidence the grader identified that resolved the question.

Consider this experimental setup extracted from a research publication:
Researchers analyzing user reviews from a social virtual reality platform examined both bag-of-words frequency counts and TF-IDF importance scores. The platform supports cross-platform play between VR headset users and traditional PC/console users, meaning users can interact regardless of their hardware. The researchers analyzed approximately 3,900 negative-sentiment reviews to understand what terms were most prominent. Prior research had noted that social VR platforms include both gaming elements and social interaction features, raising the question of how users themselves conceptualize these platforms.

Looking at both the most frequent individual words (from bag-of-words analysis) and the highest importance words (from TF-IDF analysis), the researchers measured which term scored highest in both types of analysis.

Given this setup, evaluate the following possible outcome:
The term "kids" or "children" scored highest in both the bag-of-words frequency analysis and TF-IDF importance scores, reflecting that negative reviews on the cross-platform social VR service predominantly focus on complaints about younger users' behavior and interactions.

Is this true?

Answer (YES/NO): NO